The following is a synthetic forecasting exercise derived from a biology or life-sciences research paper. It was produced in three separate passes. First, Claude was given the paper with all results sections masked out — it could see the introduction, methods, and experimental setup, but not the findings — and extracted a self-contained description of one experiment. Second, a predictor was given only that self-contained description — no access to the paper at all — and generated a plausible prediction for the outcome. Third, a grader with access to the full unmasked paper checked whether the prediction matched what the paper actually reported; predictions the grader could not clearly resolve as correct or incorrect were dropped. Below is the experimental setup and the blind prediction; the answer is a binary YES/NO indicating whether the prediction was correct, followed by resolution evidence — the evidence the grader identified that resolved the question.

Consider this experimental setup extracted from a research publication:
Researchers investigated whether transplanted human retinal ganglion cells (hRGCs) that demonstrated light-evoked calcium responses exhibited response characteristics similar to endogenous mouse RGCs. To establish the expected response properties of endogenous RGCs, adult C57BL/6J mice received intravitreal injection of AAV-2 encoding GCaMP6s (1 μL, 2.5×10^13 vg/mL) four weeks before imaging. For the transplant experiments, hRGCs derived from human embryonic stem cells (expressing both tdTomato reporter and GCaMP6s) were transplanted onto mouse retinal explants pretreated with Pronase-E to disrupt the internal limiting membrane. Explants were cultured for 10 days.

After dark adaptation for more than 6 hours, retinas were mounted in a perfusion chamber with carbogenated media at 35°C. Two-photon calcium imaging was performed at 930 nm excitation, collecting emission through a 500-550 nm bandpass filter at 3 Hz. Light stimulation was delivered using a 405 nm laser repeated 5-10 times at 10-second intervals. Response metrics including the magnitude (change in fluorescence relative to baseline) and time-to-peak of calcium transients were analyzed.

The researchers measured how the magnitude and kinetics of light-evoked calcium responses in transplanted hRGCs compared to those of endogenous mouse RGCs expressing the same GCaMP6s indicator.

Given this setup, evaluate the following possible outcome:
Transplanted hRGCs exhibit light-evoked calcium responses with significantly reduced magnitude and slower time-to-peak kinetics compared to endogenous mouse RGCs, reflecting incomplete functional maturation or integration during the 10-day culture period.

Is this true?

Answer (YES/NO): YES